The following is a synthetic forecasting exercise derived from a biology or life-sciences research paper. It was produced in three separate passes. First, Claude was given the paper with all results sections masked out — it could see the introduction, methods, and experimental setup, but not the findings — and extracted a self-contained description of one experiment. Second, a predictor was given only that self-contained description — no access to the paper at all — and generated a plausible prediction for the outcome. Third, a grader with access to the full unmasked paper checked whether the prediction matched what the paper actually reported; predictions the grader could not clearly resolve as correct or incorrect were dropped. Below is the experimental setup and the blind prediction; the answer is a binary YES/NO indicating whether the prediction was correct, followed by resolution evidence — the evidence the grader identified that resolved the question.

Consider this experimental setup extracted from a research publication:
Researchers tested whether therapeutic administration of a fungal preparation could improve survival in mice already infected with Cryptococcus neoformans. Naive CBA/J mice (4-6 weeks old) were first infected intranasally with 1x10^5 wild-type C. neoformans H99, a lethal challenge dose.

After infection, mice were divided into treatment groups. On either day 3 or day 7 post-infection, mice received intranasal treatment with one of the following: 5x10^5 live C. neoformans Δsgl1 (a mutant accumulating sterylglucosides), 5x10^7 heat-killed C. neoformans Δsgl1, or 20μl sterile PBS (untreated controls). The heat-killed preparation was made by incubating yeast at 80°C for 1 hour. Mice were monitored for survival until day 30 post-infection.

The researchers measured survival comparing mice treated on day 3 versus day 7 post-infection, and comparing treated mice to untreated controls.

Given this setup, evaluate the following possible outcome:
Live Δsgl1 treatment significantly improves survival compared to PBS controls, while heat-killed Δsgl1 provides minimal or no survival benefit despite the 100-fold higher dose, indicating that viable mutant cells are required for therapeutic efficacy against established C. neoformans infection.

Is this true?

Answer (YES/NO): NO